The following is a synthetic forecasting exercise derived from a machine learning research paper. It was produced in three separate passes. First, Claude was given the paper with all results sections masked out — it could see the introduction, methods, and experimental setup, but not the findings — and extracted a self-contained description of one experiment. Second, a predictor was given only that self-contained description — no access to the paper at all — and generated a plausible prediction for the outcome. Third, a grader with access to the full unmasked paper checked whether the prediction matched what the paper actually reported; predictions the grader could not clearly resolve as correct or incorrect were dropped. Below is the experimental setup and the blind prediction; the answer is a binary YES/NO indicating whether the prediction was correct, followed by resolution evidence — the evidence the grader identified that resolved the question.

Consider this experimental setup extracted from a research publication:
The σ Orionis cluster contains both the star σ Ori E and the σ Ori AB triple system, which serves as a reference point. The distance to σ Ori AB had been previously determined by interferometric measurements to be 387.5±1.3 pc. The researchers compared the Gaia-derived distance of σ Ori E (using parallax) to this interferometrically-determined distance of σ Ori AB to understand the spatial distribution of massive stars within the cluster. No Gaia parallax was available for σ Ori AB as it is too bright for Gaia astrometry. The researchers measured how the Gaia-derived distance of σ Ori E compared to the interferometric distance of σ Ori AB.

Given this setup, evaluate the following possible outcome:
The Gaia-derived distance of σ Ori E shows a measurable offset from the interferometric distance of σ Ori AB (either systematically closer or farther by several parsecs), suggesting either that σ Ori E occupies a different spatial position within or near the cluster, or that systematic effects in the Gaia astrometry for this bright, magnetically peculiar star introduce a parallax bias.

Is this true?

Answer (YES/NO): YES